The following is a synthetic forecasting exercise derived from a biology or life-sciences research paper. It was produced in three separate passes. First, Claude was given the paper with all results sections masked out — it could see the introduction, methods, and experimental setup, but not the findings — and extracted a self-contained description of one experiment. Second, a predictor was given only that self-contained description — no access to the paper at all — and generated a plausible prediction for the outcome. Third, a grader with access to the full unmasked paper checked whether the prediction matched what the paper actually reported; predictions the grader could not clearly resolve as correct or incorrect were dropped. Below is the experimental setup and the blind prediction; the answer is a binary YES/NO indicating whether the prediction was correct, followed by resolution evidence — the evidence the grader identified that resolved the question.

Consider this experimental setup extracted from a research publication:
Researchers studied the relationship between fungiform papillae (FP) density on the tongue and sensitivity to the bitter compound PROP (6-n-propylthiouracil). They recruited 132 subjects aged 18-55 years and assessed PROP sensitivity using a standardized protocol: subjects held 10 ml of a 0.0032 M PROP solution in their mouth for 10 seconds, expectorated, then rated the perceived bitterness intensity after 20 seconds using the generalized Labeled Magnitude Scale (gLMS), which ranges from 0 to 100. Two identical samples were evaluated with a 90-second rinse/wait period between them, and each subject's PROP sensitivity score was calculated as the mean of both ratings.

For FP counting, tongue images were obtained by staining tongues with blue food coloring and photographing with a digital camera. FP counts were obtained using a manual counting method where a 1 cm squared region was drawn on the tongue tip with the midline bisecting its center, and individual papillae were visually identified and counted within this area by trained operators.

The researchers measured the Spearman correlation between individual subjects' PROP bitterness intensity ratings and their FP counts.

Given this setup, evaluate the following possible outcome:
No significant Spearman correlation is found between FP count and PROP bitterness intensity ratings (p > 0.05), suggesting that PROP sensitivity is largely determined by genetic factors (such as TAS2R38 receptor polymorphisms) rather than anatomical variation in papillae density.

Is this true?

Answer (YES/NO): NO